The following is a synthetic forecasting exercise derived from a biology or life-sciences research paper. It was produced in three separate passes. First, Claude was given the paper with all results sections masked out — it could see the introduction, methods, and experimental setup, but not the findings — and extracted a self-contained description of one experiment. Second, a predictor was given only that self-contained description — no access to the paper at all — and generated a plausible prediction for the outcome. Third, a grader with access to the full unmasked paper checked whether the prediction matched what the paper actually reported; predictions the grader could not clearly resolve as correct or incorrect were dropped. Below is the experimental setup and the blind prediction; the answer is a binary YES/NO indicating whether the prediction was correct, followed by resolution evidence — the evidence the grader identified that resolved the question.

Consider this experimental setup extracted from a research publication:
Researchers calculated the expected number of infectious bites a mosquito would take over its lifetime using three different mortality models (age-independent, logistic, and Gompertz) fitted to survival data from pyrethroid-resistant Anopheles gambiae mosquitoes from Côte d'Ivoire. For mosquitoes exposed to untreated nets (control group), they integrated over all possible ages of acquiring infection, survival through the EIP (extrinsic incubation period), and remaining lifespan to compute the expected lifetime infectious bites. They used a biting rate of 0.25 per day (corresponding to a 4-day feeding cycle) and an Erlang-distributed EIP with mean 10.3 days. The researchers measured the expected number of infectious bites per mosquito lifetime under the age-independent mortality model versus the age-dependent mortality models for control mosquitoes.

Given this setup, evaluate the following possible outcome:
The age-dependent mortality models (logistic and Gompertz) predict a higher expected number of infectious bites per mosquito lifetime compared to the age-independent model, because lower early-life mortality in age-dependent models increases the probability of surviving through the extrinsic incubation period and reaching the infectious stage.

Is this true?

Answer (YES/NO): NO